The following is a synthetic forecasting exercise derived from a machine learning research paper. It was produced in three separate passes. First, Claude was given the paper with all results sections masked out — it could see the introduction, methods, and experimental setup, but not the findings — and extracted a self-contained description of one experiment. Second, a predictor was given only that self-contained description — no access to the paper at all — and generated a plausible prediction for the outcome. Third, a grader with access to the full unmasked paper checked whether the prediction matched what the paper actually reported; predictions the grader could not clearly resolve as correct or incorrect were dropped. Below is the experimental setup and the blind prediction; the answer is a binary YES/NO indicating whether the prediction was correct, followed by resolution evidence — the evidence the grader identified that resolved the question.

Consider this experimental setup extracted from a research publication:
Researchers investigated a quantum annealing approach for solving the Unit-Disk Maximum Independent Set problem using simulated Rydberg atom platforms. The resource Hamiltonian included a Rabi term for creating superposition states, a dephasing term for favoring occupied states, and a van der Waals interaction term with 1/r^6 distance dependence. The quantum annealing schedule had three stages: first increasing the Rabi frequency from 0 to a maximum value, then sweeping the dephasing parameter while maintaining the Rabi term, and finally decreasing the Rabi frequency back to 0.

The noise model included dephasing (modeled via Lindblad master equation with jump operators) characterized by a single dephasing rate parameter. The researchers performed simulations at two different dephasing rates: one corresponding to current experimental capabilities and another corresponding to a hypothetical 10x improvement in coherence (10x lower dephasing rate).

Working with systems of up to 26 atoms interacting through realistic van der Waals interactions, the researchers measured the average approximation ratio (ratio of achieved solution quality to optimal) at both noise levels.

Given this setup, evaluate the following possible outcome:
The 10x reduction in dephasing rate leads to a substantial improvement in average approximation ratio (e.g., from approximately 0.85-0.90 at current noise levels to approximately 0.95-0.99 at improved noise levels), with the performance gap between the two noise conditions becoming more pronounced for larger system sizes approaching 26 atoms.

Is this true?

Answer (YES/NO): NO